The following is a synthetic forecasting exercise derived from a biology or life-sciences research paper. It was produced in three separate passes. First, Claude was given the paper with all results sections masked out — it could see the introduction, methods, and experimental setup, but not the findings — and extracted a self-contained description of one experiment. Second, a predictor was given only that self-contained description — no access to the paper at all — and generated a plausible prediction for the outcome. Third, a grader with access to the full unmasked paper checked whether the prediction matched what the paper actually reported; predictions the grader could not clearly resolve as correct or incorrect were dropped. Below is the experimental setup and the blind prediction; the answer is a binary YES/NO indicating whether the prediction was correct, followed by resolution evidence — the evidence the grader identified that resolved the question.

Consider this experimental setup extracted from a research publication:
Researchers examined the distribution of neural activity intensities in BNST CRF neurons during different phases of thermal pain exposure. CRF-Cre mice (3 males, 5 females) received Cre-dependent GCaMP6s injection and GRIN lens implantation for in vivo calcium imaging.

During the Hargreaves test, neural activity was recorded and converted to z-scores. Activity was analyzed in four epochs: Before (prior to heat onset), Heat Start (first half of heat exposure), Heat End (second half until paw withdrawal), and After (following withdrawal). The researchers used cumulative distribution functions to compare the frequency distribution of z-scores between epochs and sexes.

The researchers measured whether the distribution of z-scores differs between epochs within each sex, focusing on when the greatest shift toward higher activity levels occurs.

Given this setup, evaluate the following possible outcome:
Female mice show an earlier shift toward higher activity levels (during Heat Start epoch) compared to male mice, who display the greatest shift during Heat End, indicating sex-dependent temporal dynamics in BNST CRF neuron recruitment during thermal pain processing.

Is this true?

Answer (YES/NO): NO